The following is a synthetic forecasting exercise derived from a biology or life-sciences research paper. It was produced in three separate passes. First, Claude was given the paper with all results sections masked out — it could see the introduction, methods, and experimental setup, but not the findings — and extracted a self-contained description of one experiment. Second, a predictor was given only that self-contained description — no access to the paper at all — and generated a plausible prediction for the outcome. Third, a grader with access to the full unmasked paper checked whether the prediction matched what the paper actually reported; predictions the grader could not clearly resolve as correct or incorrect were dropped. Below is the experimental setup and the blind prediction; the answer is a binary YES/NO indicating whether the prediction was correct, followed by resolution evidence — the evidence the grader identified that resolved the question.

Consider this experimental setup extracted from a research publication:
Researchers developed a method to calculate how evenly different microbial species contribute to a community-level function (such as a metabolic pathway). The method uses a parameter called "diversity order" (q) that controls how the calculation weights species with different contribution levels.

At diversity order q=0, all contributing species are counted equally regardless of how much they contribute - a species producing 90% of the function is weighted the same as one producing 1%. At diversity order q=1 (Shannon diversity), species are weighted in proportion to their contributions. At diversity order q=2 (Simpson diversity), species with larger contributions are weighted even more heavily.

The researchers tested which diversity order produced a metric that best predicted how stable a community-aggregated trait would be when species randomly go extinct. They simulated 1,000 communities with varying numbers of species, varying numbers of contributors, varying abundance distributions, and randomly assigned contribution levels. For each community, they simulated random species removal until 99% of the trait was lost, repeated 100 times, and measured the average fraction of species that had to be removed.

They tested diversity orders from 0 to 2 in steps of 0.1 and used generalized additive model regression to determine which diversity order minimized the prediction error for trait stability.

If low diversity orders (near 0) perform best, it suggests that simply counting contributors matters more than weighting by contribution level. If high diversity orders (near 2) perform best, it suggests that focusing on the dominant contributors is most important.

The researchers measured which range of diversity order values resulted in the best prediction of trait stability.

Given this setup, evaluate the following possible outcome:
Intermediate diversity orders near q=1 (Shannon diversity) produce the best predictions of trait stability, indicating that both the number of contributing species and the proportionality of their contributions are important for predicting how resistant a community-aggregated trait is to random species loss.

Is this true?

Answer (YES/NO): NO